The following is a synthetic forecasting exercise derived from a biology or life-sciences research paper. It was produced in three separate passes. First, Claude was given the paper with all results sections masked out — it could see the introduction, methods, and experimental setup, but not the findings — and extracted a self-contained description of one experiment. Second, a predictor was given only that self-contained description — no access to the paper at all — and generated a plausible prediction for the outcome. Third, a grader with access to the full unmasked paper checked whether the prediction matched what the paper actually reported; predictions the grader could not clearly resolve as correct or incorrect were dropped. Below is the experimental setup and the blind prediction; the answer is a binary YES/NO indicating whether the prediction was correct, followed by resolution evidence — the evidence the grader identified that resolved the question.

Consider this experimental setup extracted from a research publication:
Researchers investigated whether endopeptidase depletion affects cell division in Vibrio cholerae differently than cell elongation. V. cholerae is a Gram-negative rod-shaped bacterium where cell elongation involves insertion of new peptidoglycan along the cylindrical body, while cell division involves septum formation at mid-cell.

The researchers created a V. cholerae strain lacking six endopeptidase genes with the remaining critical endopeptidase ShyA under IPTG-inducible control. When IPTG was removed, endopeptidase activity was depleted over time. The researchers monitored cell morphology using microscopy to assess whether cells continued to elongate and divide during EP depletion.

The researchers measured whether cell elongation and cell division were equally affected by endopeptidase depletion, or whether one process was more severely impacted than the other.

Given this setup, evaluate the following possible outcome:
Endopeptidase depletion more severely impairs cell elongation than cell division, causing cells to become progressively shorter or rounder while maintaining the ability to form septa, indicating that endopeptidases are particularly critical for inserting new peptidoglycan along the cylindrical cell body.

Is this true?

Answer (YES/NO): NO